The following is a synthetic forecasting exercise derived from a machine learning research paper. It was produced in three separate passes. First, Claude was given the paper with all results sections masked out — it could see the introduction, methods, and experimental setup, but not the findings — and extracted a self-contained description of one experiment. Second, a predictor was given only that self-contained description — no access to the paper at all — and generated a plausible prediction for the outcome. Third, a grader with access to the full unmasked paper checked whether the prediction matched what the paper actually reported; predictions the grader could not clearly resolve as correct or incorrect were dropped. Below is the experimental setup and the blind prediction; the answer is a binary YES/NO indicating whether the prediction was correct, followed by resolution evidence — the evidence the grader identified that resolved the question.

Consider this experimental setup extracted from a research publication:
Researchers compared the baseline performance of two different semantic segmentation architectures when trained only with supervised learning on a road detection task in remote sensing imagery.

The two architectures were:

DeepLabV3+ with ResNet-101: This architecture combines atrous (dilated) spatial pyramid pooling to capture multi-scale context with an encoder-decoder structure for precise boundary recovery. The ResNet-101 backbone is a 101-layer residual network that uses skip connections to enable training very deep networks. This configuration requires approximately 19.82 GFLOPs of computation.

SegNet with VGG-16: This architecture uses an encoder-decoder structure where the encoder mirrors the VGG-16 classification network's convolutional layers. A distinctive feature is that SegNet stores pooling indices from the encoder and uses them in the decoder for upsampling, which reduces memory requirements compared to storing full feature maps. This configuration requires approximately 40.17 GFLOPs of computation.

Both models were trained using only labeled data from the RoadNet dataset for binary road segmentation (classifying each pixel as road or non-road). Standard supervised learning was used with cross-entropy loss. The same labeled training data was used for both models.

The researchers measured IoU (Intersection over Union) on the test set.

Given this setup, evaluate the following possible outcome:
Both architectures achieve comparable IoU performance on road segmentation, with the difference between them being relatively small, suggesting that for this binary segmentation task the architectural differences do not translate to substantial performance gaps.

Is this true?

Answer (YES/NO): NO